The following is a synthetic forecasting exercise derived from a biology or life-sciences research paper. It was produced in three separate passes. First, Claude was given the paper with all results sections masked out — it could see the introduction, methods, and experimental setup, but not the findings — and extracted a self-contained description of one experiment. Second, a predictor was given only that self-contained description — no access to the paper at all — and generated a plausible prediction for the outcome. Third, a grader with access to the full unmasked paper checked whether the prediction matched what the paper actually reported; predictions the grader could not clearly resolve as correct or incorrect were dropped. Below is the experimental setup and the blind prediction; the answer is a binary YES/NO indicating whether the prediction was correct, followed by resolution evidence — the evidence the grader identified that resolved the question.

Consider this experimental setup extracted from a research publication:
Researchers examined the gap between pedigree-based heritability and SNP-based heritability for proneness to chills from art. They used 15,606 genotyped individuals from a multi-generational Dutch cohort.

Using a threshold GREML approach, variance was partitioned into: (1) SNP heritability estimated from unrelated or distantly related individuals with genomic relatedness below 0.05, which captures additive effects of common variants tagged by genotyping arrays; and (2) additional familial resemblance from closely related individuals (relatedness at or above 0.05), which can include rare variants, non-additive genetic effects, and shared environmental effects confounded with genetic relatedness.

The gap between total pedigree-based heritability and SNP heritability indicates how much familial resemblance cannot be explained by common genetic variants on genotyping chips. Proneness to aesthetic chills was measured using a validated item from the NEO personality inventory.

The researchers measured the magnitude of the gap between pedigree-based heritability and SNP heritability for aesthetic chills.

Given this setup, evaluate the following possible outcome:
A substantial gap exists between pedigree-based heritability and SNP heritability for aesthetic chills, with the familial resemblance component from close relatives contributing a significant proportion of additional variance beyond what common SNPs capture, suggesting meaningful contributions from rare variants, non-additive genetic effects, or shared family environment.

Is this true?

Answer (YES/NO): YES